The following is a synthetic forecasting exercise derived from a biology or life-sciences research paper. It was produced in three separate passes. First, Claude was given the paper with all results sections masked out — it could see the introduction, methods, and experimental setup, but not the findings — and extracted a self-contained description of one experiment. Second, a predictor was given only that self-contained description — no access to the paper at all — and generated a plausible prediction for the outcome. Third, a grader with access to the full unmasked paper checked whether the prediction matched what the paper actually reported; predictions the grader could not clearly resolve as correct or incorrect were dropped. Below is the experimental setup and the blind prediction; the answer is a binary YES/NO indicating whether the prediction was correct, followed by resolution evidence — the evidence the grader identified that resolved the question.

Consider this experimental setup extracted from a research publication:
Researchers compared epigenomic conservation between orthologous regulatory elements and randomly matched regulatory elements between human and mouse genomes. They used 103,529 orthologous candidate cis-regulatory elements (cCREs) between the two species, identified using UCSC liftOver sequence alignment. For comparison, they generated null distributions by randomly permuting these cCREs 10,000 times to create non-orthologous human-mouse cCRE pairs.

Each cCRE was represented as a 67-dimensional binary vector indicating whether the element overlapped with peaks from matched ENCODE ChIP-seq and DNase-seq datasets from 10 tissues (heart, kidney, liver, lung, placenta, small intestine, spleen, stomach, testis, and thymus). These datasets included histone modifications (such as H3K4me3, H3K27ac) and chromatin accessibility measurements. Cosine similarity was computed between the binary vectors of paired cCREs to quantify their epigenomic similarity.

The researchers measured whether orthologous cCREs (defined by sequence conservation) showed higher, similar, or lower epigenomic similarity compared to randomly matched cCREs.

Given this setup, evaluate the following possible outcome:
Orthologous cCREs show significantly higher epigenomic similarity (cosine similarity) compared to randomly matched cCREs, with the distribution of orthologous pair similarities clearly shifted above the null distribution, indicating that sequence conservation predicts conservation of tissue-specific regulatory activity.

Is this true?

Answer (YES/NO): YES